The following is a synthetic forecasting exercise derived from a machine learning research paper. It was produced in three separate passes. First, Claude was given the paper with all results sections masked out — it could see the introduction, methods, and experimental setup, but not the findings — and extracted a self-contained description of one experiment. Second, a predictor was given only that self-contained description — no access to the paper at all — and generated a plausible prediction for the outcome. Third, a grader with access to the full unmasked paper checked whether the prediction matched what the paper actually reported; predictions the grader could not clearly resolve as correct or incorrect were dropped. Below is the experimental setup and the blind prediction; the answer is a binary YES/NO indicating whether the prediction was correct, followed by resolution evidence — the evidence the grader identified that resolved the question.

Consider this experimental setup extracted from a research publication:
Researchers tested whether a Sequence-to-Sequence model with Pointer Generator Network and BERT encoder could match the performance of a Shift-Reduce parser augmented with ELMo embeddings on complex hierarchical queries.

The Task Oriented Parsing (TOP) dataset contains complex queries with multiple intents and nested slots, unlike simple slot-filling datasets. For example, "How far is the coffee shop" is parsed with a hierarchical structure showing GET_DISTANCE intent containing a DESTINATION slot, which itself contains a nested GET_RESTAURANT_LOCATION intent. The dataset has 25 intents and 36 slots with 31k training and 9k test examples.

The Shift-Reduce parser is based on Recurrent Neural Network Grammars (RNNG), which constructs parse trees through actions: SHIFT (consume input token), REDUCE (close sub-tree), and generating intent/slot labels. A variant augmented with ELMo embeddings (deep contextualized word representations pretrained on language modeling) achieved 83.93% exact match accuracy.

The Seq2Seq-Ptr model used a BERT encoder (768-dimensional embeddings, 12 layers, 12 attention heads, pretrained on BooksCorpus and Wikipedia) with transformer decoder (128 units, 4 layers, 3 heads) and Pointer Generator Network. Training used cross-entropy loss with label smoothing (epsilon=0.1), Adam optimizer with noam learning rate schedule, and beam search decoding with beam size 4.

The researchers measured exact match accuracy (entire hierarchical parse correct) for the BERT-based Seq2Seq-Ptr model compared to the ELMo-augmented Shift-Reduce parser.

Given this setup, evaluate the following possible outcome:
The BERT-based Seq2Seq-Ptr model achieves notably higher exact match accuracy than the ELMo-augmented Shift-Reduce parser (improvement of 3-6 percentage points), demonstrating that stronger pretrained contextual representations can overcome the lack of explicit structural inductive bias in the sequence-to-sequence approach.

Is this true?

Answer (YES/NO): NO